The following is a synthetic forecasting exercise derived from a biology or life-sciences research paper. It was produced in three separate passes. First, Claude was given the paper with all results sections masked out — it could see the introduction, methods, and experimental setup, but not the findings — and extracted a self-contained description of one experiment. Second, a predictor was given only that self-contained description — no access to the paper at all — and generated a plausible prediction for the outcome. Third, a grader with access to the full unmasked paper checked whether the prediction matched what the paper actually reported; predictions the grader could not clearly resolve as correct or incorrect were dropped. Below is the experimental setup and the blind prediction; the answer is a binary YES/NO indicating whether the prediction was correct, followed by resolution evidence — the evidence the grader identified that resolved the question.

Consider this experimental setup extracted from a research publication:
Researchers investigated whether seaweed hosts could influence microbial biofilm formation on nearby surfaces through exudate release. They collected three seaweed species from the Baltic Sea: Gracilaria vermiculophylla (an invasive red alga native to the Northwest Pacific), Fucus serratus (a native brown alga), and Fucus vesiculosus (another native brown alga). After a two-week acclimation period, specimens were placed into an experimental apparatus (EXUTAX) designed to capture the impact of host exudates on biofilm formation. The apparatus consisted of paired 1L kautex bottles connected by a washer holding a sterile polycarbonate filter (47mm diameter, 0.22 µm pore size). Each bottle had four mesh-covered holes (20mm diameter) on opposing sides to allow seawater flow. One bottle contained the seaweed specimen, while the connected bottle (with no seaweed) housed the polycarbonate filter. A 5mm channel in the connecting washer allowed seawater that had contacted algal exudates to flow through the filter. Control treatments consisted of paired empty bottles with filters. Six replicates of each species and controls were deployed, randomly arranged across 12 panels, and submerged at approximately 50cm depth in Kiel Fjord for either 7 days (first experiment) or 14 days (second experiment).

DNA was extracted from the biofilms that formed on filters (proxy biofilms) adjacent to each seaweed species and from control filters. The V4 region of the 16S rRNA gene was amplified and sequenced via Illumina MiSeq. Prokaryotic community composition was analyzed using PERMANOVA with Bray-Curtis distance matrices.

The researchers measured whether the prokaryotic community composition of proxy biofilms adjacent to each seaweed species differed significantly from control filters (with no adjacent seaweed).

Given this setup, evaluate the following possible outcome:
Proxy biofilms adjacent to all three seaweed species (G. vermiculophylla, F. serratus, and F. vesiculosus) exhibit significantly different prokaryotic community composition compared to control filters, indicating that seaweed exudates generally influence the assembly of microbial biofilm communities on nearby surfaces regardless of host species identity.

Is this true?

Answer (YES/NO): NO